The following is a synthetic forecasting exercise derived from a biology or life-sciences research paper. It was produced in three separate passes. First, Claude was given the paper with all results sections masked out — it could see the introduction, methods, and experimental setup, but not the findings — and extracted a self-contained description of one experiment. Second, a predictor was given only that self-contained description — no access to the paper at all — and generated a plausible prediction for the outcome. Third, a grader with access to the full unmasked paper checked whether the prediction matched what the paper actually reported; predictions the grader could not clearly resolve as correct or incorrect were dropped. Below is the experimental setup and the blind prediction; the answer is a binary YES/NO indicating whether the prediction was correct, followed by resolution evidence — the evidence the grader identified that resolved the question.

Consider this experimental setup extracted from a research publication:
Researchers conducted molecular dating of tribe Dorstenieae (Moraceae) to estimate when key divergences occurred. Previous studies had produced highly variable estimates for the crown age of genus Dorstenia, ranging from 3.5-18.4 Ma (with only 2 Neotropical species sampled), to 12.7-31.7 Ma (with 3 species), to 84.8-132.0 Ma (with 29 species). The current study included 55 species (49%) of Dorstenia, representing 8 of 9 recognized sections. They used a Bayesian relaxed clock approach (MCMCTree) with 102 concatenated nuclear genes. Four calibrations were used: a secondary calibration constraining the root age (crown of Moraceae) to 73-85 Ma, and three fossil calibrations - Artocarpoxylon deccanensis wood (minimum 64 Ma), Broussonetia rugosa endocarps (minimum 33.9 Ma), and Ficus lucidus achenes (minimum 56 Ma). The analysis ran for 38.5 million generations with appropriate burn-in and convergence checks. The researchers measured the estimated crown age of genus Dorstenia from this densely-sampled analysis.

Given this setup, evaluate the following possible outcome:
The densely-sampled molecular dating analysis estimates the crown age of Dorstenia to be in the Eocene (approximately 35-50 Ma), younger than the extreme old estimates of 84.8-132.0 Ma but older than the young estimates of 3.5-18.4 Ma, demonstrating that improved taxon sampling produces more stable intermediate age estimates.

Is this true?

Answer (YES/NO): NO